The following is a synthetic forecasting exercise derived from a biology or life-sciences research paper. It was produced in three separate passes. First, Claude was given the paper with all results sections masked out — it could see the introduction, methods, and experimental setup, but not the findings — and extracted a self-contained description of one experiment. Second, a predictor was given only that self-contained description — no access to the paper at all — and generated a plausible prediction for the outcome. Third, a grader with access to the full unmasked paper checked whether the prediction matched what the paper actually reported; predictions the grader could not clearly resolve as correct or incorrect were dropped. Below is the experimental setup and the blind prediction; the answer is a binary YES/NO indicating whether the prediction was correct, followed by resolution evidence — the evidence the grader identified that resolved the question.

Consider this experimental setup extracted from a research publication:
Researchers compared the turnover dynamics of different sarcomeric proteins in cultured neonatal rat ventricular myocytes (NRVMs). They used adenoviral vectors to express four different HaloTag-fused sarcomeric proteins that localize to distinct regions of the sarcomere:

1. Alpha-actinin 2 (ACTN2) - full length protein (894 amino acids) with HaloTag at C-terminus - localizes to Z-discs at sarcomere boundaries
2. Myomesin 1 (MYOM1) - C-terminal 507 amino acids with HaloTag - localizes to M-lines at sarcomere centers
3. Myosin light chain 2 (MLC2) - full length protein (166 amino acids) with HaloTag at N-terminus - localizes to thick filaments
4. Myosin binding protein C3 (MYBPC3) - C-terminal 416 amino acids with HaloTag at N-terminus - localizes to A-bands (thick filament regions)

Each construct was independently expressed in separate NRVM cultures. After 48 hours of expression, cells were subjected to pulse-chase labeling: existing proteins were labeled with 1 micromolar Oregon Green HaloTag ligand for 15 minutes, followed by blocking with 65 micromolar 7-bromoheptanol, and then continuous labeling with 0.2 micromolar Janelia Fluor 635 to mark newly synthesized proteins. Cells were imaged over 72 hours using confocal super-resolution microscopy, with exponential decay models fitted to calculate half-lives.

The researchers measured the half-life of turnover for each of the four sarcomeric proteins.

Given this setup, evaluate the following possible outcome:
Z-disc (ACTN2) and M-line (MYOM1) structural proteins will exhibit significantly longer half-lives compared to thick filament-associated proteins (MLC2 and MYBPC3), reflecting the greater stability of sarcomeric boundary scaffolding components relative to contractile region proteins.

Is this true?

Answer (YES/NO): NO